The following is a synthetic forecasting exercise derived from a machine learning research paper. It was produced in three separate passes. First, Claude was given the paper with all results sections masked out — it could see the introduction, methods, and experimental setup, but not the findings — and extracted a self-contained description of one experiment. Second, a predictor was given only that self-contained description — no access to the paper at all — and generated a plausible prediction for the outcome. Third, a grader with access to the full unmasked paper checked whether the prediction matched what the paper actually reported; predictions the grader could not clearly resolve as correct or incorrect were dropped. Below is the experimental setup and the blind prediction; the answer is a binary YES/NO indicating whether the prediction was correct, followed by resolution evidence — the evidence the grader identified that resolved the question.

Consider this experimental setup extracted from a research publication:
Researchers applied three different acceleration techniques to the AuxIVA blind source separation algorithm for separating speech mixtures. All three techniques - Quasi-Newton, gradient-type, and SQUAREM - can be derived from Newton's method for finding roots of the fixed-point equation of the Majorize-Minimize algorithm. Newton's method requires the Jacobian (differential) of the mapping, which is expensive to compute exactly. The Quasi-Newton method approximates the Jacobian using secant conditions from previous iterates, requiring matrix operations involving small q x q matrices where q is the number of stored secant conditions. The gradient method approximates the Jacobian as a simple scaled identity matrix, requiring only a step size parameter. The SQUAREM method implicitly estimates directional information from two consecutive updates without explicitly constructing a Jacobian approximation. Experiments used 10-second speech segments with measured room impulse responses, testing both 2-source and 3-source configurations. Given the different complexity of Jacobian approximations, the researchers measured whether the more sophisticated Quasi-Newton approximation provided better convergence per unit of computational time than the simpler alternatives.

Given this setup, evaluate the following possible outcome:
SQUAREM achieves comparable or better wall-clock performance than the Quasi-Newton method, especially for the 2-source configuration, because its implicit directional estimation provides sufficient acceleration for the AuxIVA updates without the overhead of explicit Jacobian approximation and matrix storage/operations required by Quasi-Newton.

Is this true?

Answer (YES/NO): NO